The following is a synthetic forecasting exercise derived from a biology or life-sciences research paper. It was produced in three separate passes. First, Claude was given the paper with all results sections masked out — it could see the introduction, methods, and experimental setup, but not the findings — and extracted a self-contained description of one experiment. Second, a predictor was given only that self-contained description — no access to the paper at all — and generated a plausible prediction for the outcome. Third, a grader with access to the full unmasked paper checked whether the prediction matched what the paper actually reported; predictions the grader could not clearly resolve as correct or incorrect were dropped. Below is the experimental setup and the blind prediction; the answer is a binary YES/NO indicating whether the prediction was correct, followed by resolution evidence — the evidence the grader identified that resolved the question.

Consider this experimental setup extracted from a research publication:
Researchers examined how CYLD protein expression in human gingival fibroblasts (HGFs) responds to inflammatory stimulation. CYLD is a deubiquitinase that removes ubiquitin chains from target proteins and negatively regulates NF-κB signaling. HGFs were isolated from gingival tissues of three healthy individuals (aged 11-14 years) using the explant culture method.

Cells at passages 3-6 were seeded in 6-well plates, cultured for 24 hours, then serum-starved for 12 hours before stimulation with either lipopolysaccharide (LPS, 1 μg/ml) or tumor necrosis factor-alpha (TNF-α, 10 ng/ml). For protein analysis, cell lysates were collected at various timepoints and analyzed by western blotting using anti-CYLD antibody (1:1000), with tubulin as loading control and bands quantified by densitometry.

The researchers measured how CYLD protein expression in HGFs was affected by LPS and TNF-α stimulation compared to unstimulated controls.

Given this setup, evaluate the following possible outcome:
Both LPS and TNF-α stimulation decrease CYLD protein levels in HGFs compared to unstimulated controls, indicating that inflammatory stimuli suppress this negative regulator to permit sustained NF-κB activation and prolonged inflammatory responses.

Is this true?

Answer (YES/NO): NO